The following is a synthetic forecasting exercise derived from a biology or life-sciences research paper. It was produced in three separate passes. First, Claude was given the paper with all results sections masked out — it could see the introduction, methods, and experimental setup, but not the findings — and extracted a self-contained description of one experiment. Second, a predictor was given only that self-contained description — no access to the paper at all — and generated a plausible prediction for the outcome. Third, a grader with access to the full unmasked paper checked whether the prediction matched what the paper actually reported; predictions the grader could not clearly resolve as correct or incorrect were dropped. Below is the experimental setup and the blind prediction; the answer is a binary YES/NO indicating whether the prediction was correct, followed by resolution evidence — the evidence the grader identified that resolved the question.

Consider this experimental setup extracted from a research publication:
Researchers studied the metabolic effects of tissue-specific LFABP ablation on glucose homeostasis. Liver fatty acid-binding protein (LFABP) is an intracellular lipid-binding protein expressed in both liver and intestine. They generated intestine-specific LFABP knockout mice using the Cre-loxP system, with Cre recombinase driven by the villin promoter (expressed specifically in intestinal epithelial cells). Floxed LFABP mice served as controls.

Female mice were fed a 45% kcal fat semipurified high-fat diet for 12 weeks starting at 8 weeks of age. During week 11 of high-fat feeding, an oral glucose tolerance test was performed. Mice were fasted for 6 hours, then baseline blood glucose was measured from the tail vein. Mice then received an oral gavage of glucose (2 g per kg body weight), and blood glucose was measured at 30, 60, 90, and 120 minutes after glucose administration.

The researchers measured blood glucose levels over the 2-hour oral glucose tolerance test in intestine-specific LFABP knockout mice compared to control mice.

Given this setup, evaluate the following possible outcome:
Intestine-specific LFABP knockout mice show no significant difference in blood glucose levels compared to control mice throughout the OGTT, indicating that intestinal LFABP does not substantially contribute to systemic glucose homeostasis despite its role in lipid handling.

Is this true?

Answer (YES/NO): YES